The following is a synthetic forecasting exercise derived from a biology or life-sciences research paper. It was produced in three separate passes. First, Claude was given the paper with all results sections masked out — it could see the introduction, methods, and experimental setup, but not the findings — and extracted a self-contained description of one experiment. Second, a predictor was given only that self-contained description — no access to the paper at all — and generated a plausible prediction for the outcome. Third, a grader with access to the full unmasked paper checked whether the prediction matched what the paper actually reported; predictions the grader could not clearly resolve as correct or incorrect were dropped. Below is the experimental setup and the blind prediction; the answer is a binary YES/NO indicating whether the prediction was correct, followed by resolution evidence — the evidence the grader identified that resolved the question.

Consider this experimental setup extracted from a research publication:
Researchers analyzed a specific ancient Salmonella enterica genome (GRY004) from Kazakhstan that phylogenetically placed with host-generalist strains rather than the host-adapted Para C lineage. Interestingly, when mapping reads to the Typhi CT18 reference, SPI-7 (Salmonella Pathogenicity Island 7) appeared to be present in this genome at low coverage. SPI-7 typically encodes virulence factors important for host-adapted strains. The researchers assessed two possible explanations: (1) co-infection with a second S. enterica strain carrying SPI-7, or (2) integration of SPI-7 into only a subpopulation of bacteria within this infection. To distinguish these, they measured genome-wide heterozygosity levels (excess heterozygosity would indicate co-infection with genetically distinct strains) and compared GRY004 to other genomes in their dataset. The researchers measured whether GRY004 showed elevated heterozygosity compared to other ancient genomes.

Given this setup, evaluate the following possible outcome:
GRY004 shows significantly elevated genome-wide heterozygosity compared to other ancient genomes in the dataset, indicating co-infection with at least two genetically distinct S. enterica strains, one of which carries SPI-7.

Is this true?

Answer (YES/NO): NO